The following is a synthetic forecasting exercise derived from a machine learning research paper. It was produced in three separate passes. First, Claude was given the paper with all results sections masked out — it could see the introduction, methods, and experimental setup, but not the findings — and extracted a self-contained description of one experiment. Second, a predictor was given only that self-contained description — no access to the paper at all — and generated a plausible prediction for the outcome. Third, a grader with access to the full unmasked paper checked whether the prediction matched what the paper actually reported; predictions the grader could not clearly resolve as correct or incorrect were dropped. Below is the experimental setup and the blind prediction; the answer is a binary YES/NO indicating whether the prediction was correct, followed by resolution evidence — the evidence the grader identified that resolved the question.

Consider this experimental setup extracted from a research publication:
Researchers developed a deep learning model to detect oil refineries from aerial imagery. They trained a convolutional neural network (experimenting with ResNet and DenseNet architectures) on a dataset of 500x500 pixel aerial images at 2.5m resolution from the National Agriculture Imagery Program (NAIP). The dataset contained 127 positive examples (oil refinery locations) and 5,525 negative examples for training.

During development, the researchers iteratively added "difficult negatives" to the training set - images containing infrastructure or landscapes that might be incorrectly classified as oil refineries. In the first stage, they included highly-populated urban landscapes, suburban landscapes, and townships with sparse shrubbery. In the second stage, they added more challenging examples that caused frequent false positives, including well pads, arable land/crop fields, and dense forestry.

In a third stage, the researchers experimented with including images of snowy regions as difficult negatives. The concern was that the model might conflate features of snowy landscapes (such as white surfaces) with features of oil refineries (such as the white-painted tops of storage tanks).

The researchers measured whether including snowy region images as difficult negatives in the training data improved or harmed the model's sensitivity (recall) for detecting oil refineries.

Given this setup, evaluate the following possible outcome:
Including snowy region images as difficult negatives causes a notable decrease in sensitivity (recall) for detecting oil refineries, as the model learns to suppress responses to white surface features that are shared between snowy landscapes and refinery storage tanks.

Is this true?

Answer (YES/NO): YES